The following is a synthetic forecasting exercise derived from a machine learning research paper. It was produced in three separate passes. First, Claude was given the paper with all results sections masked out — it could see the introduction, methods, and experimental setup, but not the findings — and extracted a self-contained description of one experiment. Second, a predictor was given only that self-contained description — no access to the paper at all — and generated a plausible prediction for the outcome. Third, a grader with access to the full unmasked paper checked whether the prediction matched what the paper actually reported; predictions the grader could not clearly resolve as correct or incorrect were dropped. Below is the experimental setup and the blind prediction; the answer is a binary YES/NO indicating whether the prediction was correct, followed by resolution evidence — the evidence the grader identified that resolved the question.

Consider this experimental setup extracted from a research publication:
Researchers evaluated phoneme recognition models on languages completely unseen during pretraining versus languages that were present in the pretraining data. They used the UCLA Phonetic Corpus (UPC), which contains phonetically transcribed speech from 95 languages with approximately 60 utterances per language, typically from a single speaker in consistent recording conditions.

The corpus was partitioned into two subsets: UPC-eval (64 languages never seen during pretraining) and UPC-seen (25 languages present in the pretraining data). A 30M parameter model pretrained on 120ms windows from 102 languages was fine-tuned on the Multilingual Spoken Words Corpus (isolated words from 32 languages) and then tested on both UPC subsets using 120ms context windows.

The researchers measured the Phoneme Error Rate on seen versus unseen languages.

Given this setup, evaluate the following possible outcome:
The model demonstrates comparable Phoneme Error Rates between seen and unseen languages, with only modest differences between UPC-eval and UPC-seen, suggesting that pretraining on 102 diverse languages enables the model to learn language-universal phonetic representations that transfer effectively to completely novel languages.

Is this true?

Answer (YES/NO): YES